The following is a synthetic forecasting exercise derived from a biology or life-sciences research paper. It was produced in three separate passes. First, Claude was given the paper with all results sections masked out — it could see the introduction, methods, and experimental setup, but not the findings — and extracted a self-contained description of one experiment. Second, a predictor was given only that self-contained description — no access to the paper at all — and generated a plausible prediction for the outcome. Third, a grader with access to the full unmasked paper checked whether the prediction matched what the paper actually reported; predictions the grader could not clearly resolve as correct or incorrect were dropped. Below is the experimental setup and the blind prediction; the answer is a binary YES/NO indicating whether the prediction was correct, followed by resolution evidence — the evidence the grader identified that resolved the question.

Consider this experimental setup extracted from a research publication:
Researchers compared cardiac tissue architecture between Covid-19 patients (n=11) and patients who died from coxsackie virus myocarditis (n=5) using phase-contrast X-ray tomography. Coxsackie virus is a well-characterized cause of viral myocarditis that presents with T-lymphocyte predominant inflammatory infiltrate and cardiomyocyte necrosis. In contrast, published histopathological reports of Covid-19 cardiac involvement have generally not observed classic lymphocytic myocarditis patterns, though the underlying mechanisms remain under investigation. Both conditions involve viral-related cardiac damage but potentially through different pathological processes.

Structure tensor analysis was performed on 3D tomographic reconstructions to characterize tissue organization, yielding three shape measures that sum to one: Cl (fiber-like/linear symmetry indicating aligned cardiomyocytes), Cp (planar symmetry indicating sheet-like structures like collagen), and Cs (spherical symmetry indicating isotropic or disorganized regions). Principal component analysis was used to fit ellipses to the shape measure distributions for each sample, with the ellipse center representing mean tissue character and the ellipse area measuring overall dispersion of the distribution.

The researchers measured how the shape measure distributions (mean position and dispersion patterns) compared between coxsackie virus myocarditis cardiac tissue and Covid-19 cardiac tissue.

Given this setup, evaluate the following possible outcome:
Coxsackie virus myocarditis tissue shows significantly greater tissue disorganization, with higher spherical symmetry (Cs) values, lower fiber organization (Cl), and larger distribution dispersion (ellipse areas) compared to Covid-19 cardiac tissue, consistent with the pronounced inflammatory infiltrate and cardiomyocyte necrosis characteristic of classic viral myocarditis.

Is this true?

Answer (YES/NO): NO